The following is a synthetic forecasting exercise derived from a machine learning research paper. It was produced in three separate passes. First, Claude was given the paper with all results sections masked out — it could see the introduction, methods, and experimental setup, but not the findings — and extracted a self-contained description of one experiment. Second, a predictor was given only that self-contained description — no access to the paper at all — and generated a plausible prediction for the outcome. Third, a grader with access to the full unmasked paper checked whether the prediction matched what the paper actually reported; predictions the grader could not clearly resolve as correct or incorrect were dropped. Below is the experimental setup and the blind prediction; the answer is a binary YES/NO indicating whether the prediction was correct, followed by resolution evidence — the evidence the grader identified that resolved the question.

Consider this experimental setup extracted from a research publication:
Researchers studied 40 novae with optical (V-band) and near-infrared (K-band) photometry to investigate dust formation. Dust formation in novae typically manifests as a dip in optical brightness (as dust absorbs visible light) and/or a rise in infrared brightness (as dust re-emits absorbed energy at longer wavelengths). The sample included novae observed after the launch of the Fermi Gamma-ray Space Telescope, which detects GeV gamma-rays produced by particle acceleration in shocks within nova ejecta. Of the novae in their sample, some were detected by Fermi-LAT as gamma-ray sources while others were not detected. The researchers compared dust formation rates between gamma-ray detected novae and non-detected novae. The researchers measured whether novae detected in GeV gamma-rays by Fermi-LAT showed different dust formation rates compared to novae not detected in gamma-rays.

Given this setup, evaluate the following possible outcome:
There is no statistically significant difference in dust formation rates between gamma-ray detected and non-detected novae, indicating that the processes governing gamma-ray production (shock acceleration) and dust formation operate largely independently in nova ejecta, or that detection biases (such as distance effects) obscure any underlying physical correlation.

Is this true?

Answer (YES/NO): NO